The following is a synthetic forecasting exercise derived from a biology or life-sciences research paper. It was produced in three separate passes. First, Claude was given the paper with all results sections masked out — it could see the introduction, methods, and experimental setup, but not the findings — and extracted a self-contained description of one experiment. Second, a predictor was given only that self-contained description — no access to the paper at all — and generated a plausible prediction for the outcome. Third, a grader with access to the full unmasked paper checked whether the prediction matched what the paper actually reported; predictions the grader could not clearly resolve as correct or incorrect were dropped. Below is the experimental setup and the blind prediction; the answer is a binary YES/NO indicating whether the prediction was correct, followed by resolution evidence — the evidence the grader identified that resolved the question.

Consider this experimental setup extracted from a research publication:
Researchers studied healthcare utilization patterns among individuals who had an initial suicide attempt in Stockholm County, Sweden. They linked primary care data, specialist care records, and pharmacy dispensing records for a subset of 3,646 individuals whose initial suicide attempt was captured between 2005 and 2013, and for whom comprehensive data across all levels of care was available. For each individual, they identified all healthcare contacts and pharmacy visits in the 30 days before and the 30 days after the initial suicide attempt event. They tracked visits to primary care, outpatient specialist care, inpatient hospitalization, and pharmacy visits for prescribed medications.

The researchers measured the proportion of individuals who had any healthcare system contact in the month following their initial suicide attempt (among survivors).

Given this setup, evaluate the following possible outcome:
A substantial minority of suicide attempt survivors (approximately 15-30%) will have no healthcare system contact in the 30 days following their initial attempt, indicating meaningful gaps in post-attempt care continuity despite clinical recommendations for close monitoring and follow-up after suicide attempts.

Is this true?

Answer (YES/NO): YES